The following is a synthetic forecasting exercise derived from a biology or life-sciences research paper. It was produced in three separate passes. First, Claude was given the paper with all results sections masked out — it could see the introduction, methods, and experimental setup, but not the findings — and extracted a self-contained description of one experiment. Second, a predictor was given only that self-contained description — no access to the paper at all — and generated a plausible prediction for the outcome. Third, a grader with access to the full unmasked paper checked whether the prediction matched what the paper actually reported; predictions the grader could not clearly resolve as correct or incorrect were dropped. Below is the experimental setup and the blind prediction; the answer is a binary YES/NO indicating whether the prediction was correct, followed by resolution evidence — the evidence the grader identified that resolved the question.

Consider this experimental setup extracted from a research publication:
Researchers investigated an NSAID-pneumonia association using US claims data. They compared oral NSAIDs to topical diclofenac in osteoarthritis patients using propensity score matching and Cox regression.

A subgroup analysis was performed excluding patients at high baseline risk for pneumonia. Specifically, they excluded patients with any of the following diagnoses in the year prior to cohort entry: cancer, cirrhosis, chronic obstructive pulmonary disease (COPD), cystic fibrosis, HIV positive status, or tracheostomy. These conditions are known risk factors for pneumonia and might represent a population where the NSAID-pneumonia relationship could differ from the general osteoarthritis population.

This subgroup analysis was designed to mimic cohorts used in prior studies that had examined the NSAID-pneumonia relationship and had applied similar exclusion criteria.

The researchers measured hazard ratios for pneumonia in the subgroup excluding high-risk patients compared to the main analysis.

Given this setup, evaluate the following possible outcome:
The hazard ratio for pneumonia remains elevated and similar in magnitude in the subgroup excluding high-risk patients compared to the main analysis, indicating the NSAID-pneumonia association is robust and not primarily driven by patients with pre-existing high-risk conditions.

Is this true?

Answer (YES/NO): NO